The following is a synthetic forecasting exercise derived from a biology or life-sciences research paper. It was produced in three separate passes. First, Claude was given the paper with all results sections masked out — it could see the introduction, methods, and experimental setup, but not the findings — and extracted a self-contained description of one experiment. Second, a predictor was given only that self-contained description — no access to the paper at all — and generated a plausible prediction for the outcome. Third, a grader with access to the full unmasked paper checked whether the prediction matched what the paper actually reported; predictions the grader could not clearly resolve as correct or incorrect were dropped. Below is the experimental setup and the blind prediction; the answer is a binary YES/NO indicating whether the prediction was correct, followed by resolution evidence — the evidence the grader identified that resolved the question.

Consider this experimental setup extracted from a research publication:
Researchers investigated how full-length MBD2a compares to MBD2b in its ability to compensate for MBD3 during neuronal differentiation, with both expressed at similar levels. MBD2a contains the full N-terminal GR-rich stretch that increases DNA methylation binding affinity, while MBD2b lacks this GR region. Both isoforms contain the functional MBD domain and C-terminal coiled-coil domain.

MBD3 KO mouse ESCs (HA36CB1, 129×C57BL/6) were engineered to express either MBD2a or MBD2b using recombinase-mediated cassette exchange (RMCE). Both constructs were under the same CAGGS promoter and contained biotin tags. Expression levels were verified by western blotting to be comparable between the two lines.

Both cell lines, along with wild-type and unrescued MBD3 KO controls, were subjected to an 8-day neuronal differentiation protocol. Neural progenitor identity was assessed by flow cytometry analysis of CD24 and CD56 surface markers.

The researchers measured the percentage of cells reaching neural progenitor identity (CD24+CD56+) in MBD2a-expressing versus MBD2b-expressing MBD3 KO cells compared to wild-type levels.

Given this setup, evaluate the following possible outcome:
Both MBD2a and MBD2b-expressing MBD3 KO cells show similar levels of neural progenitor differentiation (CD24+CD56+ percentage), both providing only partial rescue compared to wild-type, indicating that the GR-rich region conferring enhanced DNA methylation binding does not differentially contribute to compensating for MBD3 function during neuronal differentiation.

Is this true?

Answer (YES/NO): NO